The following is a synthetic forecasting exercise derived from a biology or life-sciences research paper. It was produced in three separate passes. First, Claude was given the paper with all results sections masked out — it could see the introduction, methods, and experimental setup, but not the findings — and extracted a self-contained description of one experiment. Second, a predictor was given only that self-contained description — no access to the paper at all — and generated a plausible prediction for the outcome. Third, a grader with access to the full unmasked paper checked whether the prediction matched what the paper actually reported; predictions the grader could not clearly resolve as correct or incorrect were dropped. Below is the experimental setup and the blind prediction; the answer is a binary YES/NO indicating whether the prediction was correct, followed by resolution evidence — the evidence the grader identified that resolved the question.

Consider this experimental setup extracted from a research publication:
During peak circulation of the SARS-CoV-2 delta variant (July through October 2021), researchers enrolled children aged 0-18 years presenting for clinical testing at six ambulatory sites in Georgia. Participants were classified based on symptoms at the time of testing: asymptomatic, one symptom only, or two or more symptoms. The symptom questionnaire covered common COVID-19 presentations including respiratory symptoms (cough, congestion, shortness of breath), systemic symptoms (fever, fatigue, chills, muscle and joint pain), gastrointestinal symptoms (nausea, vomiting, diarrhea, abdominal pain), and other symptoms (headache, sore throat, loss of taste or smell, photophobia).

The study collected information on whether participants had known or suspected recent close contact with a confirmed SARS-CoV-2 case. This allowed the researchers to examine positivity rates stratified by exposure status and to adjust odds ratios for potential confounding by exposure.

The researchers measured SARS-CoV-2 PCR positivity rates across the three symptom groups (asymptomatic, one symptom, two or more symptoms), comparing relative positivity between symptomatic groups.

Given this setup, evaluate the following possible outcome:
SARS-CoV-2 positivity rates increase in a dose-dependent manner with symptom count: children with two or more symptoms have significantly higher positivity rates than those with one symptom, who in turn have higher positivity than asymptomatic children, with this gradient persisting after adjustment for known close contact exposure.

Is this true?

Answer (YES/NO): NO